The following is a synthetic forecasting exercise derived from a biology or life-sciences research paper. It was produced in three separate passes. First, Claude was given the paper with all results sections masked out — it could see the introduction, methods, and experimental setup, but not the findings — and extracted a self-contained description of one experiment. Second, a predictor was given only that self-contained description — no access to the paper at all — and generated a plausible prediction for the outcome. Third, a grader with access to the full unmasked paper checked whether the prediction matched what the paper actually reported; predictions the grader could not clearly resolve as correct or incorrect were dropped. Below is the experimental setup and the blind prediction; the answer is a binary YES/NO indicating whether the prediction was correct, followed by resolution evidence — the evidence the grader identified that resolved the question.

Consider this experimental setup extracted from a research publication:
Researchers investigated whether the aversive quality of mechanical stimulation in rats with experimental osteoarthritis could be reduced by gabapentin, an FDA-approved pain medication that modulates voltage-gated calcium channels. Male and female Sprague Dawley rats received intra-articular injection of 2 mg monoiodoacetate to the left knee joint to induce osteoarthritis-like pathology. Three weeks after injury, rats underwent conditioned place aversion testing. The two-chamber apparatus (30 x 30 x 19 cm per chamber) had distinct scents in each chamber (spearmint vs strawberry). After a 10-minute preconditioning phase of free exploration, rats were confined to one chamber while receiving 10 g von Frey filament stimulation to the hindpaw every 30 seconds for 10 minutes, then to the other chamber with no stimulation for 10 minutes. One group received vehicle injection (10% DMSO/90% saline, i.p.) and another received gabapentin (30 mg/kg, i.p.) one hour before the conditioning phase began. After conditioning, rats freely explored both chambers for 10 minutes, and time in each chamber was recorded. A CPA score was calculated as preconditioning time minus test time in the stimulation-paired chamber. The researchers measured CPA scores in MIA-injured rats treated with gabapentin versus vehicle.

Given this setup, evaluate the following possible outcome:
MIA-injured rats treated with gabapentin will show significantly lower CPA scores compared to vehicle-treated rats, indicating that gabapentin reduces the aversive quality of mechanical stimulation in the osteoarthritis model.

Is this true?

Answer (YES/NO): YES